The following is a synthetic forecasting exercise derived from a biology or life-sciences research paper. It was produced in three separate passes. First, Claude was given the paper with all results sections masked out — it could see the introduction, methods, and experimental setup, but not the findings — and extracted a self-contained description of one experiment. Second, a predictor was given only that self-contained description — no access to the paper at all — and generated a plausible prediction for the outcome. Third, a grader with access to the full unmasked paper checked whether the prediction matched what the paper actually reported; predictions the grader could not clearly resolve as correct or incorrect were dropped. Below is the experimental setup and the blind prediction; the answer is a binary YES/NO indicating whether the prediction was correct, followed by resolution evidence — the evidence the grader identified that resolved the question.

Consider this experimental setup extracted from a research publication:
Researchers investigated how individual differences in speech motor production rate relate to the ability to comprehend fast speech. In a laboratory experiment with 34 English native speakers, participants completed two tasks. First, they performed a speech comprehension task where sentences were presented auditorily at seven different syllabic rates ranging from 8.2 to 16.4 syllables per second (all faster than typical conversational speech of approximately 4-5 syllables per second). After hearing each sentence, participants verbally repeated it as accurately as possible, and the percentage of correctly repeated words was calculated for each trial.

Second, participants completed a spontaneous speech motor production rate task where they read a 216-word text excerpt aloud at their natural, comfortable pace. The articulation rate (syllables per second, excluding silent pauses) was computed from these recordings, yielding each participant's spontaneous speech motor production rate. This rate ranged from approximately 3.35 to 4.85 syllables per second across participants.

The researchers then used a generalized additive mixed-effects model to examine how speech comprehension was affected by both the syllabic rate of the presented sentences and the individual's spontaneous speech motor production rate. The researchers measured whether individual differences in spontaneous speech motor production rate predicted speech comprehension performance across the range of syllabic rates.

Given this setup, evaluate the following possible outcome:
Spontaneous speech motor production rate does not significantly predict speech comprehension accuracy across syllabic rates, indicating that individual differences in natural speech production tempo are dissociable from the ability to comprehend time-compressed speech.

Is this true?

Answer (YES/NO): NO